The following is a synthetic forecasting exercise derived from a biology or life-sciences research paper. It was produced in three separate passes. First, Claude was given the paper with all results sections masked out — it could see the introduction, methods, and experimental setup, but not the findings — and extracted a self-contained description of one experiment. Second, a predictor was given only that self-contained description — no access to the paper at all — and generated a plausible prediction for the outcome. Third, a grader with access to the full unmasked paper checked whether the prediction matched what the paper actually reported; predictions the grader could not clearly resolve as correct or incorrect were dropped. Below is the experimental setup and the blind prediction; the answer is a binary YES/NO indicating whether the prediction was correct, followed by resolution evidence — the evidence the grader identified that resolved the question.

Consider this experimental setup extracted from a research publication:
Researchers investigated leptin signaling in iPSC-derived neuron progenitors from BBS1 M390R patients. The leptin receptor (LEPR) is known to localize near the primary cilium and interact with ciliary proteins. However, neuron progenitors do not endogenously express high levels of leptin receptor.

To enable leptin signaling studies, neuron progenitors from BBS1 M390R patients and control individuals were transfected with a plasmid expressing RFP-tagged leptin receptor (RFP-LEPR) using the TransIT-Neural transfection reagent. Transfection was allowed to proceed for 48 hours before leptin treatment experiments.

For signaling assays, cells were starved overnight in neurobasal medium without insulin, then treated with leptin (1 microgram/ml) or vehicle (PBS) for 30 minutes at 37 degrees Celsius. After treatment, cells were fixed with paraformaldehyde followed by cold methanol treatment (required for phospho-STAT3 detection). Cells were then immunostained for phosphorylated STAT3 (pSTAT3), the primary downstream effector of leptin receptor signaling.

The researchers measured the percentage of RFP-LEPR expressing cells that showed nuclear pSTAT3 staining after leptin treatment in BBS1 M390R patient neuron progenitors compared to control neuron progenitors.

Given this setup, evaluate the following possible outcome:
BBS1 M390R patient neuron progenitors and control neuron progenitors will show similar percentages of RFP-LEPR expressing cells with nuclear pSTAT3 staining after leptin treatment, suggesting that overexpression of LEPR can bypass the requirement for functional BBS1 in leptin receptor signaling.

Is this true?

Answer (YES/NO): NO